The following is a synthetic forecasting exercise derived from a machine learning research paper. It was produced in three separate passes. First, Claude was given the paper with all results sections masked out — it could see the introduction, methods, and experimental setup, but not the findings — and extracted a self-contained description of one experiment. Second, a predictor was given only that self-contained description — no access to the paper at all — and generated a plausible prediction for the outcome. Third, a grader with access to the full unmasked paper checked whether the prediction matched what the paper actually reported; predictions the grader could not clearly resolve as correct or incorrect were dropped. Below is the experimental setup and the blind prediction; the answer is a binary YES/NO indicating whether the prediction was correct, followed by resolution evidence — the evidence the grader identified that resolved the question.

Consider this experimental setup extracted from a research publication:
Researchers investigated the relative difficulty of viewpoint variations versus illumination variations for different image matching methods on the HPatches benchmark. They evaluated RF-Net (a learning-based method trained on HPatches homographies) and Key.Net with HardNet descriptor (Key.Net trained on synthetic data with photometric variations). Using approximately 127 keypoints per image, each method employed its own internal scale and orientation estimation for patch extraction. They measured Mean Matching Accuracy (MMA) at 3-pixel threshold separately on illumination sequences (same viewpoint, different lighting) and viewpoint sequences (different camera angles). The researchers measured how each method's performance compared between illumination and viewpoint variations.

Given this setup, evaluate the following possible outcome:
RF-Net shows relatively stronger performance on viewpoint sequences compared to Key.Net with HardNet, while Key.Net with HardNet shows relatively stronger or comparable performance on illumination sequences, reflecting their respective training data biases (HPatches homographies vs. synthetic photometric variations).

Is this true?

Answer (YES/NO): NO